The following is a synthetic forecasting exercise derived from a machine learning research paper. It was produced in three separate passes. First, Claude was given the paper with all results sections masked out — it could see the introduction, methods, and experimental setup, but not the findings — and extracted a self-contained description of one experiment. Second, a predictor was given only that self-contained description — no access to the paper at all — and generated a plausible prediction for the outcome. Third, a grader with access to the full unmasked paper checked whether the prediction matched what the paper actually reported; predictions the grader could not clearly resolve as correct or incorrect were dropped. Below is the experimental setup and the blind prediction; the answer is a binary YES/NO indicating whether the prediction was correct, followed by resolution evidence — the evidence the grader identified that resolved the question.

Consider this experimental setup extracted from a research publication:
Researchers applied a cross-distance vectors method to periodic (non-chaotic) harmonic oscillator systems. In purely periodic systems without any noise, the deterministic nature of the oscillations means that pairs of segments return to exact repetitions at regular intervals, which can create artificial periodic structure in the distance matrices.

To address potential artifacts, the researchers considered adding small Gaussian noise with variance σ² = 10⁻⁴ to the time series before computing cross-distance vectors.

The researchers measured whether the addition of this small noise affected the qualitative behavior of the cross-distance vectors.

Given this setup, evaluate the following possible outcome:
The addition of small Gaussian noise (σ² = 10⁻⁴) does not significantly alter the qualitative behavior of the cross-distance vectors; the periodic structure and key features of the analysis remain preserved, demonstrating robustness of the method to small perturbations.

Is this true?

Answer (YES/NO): NO